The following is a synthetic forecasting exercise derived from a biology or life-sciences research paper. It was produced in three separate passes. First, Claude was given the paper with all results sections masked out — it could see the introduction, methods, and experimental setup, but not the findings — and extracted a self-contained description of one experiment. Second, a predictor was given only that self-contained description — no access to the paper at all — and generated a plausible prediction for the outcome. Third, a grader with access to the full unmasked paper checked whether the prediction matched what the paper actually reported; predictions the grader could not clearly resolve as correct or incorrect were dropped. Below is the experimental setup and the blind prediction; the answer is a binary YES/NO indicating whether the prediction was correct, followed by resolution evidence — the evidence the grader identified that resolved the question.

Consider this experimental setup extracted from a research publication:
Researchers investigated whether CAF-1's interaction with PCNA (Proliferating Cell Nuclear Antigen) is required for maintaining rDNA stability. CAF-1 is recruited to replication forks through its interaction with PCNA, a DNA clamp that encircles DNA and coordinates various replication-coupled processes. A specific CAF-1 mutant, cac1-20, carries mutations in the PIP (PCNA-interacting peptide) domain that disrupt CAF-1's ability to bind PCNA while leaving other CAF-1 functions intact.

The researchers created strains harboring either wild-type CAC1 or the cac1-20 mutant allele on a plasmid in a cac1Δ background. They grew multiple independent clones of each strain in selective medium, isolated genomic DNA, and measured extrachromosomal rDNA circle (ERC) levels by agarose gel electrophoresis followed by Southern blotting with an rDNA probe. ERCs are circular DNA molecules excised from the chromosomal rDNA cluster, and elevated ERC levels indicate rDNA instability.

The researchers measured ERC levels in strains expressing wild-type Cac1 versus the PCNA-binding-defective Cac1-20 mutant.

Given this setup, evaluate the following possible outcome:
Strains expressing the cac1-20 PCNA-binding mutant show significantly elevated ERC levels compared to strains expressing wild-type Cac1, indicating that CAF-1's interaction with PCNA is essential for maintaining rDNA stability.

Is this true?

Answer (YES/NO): YES